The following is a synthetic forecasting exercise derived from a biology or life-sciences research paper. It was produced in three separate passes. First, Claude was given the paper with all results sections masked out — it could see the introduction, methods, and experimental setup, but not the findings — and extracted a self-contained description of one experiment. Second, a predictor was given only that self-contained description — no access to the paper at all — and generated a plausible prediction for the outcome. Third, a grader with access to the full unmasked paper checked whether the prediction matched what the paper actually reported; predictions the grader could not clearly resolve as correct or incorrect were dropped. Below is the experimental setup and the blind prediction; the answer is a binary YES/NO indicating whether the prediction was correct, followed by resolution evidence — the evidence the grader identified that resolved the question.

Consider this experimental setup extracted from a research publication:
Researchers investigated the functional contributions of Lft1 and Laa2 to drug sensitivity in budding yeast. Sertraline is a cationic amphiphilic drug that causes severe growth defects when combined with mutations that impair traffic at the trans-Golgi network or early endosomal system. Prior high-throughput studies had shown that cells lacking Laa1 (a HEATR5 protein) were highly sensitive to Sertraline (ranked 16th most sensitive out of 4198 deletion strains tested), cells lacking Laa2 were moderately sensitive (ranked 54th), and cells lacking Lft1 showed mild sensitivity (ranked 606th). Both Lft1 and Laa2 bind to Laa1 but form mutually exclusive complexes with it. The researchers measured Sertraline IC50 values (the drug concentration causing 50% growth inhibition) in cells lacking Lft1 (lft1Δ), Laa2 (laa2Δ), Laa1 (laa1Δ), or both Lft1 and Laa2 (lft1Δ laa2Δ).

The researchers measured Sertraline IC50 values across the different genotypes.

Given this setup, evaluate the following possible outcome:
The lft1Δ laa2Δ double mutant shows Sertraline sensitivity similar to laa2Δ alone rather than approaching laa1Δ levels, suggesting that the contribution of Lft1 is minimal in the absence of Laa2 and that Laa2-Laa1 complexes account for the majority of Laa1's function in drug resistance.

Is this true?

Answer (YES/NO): NO